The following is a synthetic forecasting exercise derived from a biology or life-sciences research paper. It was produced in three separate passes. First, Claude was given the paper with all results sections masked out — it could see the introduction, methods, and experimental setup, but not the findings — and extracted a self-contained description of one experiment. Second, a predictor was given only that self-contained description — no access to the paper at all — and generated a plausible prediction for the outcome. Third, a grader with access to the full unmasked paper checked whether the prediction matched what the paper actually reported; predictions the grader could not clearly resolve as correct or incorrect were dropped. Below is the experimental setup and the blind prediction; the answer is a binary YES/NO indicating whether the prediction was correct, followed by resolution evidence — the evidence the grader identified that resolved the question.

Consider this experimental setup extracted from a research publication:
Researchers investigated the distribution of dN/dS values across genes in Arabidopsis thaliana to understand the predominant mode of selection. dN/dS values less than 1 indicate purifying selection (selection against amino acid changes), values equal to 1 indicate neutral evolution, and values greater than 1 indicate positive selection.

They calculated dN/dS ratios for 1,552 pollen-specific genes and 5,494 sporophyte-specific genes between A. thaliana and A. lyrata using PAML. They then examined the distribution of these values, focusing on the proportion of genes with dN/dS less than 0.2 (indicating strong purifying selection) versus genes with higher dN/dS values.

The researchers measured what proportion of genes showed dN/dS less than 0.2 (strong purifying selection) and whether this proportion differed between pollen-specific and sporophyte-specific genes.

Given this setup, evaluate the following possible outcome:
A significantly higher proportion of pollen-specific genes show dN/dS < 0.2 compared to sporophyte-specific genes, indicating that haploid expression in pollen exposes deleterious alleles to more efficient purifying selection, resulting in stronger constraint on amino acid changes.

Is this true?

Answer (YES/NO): NO